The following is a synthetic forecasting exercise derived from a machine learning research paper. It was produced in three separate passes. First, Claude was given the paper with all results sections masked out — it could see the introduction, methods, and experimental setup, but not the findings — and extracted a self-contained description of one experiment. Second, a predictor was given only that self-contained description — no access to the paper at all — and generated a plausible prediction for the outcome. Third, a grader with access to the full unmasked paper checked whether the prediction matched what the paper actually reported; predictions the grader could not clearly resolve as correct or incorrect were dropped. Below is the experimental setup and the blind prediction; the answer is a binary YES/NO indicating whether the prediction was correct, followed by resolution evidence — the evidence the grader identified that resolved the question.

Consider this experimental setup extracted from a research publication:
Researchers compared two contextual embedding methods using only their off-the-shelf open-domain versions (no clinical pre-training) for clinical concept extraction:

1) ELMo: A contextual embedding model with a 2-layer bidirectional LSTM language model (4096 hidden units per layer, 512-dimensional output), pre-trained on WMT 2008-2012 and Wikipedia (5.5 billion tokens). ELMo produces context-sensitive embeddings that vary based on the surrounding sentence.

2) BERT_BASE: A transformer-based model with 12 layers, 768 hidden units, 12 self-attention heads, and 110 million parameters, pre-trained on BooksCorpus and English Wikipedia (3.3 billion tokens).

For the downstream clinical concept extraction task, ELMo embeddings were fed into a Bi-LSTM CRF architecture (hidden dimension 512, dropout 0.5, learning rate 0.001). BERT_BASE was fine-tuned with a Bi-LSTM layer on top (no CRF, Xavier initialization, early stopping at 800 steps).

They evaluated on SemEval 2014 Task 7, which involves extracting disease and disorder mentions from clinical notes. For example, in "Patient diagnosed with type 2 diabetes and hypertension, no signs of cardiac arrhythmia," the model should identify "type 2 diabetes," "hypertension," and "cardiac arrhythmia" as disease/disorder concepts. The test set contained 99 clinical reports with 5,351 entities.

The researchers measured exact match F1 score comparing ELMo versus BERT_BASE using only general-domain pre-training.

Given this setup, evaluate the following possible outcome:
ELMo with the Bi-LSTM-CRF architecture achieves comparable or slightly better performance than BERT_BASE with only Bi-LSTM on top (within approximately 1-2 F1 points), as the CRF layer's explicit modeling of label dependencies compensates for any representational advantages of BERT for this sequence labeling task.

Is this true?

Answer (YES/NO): NO